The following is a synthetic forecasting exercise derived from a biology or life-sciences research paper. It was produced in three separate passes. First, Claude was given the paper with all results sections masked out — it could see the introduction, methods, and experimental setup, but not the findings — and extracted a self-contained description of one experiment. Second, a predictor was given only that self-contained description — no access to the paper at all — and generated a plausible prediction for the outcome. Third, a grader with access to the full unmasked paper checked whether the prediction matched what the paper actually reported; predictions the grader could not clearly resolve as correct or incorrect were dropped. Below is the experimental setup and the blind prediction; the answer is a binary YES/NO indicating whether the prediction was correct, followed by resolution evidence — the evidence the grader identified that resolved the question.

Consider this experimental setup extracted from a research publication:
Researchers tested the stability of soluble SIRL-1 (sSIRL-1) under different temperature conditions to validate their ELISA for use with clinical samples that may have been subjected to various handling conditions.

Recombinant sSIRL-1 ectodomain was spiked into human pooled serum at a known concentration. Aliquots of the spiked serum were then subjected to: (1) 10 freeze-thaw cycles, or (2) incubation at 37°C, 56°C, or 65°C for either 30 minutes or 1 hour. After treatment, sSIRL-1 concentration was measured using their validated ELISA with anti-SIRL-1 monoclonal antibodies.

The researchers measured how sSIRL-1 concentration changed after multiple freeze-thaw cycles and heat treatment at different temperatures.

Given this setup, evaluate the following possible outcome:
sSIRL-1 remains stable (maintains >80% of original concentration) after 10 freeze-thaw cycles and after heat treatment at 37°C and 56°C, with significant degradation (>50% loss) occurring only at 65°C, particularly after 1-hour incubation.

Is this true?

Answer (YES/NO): NO